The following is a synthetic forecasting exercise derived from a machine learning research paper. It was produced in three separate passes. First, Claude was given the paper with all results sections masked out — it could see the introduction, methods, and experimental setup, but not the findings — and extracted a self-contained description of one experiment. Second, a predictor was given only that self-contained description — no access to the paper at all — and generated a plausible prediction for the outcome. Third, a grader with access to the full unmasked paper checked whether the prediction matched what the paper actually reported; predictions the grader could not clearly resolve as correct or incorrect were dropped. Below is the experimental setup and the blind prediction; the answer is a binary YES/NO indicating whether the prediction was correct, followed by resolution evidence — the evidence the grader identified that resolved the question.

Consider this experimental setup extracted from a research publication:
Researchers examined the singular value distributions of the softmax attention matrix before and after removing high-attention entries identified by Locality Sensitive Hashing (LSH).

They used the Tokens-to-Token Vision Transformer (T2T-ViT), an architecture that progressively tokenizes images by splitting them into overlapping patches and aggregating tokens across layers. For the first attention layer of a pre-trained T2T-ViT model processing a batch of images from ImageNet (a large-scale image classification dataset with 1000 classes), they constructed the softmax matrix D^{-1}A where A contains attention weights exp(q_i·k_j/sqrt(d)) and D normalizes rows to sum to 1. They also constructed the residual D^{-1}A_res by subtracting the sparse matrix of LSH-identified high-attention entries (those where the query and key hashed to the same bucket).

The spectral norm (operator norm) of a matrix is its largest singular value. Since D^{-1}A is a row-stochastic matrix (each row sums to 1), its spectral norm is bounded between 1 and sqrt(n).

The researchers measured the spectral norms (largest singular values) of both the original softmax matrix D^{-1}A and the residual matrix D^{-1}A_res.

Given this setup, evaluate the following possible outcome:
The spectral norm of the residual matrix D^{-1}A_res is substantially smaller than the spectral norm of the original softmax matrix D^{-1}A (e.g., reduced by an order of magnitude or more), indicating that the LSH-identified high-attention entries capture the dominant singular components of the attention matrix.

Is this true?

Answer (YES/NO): NO